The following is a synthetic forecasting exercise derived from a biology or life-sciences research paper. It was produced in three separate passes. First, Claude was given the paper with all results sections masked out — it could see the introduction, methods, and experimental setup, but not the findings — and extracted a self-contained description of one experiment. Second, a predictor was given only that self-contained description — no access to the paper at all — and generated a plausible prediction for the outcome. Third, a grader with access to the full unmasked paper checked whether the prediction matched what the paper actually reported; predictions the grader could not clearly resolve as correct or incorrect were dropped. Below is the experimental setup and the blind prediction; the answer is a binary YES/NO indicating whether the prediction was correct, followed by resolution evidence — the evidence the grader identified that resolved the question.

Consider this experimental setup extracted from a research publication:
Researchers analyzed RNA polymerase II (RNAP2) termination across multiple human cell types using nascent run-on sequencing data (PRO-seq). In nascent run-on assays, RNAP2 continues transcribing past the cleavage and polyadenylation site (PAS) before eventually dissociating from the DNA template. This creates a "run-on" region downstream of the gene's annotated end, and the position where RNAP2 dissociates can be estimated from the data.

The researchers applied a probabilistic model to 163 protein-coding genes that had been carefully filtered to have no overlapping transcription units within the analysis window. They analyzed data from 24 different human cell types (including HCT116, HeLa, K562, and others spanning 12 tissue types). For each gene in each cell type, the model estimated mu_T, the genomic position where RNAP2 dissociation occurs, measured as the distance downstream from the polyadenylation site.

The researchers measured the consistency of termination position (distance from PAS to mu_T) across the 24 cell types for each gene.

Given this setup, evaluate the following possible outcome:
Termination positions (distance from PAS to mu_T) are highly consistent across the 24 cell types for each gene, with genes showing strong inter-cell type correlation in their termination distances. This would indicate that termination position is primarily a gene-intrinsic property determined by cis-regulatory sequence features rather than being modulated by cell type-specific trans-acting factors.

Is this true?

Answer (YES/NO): YES